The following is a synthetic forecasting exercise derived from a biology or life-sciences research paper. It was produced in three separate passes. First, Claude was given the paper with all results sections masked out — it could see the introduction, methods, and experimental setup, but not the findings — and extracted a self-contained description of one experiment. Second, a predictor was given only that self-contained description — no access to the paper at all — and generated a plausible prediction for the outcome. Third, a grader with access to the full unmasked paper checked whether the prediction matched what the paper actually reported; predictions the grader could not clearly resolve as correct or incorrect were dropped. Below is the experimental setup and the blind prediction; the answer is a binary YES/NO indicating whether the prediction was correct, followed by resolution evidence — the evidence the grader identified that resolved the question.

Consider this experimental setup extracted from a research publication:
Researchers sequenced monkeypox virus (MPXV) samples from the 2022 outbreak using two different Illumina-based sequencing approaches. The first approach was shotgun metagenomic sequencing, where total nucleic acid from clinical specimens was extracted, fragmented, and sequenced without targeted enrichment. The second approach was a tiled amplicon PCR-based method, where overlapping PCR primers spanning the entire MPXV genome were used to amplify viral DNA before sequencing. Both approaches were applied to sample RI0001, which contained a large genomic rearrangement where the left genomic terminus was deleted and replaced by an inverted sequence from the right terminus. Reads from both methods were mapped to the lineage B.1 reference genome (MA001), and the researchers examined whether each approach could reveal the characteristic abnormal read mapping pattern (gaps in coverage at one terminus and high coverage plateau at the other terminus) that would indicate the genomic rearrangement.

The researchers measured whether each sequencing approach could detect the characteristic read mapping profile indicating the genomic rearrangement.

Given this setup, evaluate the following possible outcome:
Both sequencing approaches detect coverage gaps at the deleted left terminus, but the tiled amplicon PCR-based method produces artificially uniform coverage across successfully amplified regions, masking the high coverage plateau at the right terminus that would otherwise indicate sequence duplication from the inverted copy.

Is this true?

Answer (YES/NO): NO